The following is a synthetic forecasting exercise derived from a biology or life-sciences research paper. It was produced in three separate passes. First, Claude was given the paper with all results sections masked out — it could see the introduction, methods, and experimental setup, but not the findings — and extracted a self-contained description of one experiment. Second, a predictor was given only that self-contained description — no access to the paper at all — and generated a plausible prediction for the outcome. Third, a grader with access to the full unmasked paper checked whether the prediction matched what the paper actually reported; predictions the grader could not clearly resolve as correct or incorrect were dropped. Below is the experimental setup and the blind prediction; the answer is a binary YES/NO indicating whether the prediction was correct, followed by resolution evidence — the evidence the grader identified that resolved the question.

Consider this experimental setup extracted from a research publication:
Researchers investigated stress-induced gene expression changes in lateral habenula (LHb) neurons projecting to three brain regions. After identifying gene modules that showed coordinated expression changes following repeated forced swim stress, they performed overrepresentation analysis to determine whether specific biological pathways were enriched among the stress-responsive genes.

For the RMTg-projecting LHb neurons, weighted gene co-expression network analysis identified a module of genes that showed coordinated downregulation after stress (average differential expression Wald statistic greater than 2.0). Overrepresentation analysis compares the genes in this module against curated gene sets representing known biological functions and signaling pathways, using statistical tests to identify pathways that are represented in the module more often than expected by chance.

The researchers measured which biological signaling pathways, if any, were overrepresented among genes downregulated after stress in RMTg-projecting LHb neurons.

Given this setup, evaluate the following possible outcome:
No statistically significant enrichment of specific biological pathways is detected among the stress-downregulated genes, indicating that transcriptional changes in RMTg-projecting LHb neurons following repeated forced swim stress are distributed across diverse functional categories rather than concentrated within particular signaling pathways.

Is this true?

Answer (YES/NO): NO